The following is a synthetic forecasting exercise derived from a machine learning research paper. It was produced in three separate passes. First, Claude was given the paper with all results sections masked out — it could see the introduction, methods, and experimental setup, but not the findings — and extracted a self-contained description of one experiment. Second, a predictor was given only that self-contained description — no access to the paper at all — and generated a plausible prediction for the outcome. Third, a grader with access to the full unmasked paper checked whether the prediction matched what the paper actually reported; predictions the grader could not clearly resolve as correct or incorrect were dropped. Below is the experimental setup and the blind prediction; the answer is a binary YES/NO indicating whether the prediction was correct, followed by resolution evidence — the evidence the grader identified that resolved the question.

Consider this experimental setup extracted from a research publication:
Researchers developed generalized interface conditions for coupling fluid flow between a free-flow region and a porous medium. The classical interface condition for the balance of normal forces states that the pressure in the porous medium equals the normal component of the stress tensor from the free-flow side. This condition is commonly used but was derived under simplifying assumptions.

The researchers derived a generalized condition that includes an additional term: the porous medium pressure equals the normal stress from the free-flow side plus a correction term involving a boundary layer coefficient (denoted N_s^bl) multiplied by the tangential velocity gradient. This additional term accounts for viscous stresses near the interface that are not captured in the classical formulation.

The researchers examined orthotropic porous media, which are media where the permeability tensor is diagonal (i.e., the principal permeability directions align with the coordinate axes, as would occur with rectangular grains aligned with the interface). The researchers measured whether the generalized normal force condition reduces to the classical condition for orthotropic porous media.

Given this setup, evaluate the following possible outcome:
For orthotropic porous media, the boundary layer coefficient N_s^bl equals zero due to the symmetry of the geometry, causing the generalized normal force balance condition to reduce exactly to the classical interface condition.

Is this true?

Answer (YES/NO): YES